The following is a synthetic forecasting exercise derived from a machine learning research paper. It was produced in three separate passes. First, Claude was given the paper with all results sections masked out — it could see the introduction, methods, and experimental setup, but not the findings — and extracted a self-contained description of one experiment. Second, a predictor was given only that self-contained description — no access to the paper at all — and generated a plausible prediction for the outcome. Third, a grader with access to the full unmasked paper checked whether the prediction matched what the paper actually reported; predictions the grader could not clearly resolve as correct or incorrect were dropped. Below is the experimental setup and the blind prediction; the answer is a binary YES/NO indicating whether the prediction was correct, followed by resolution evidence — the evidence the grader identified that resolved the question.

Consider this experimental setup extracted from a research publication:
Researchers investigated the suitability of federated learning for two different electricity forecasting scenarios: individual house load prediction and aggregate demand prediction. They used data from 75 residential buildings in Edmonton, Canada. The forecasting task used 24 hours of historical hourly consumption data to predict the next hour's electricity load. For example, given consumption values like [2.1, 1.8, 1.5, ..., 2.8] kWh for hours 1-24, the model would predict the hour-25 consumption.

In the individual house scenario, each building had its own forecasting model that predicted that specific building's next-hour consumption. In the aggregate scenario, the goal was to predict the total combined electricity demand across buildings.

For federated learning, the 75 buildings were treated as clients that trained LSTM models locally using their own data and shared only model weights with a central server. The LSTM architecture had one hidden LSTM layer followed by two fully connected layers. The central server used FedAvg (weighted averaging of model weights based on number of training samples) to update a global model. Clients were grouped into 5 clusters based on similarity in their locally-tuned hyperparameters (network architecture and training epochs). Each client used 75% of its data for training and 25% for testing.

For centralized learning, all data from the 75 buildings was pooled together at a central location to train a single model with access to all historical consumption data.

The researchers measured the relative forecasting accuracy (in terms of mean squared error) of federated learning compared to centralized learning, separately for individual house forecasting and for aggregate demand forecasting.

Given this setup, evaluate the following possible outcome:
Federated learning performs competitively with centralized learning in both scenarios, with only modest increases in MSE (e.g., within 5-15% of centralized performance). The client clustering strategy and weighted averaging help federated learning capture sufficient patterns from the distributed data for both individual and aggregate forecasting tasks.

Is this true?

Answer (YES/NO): NO